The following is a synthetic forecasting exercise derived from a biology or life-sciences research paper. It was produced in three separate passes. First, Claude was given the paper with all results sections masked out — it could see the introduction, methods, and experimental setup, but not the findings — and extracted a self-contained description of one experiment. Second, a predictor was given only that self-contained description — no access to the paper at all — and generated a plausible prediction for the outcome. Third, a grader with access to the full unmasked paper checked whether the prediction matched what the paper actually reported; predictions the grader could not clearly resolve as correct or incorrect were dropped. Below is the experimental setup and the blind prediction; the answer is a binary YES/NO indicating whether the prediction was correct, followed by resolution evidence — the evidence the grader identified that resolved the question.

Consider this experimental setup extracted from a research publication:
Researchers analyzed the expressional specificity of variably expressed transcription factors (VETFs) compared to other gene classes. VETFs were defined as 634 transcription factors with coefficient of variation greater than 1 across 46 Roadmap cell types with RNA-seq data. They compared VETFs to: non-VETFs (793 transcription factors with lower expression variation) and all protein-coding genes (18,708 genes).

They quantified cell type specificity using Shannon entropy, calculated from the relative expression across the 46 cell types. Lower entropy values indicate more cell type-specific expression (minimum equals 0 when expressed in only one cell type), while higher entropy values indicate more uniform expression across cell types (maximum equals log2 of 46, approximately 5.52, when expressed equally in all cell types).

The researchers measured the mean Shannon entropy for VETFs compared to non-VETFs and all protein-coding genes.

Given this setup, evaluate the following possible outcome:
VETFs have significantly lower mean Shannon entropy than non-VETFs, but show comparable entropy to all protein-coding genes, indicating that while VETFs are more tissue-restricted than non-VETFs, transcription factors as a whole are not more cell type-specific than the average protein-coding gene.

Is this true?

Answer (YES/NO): NO